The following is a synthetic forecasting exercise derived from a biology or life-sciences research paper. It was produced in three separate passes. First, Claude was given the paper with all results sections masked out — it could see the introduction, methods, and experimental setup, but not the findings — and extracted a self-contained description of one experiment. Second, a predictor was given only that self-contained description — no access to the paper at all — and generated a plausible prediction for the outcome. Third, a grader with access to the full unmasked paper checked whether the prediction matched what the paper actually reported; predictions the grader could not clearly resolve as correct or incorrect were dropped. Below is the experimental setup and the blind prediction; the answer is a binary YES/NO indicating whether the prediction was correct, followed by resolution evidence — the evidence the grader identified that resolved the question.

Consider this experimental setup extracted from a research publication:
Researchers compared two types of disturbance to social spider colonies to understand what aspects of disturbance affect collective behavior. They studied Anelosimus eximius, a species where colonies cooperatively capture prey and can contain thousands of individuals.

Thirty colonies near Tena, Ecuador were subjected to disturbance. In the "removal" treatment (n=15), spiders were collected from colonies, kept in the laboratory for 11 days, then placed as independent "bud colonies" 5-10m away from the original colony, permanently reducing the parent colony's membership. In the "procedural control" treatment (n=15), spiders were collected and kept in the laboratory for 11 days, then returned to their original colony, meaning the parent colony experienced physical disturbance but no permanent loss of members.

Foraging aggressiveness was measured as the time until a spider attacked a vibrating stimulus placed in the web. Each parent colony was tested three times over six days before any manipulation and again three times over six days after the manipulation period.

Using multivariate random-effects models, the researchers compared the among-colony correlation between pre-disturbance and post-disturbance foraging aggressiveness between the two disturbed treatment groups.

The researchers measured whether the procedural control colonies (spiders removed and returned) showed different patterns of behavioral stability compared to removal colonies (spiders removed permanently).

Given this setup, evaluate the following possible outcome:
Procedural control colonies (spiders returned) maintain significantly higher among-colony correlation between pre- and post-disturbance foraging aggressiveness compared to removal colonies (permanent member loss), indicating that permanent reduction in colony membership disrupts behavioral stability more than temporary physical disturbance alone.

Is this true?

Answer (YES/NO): NO